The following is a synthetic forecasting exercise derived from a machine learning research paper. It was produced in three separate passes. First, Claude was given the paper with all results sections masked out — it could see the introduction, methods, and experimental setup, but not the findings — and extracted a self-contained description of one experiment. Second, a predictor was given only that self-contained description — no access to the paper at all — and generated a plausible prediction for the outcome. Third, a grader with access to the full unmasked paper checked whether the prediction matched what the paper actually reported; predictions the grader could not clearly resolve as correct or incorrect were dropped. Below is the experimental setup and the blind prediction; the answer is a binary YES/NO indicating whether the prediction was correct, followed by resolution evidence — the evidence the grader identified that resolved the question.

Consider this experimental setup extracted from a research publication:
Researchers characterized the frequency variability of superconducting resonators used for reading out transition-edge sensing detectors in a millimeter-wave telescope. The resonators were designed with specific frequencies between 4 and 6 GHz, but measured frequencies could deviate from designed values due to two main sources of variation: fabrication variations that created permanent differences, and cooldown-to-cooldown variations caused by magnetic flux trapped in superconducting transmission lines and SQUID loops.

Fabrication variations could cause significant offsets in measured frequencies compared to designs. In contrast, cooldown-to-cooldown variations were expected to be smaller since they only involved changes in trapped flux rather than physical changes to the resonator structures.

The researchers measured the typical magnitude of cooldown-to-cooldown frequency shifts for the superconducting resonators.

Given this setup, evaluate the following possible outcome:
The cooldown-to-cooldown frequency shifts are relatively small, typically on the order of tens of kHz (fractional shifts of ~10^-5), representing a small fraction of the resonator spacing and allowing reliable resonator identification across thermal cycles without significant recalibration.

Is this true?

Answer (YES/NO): NO